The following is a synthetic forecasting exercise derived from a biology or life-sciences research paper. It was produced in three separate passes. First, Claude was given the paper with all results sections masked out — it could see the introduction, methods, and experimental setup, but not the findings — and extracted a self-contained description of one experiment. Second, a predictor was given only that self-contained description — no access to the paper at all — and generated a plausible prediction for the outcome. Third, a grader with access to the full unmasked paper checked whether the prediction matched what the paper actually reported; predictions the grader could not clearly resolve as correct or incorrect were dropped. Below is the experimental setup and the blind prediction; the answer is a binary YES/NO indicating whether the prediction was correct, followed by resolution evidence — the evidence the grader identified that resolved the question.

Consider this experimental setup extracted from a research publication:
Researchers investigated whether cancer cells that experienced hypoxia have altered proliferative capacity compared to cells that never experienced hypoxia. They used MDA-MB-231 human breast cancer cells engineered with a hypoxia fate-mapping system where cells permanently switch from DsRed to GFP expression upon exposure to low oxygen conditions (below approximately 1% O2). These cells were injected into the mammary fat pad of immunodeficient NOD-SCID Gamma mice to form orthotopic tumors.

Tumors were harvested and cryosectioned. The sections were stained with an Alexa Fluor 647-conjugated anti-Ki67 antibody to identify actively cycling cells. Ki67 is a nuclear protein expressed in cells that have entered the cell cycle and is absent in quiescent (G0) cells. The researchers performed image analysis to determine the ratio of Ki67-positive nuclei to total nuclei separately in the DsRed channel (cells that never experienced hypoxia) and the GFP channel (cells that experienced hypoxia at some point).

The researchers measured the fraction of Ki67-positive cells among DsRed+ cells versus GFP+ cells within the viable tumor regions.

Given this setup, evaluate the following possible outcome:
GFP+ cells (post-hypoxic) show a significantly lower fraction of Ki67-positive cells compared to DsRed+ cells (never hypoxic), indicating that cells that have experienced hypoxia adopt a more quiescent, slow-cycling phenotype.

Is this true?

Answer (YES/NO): NO